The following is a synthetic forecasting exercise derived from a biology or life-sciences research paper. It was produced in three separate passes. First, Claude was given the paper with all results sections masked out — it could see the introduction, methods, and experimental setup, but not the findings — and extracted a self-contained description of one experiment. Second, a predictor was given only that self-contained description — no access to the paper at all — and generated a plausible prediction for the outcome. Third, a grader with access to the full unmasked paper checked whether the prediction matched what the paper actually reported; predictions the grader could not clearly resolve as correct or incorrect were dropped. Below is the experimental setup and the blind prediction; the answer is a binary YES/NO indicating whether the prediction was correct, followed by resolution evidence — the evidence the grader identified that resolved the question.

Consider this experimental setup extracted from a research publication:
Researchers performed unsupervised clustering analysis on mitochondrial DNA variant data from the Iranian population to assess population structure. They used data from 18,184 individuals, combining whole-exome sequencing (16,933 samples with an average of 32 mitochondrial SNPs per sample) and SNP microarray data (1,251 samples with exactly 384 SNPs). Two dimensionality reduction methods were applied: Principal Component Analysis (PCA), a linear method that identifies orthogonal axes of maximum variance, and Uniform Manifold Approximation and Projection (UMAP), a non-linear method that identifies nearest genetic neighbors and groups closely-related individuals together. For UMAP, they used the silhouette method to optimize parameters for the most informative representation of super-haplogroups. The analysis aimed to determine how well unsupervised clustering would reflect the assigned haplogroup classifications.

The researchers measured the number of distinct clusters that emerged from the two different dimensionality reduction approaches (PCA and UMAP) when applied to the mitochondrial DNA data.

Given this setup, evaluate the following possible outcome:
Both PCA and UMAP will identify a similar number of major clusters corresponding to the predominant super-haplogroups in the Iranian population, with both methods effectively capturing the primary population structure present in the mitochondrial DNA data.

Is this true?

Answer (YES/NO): YES